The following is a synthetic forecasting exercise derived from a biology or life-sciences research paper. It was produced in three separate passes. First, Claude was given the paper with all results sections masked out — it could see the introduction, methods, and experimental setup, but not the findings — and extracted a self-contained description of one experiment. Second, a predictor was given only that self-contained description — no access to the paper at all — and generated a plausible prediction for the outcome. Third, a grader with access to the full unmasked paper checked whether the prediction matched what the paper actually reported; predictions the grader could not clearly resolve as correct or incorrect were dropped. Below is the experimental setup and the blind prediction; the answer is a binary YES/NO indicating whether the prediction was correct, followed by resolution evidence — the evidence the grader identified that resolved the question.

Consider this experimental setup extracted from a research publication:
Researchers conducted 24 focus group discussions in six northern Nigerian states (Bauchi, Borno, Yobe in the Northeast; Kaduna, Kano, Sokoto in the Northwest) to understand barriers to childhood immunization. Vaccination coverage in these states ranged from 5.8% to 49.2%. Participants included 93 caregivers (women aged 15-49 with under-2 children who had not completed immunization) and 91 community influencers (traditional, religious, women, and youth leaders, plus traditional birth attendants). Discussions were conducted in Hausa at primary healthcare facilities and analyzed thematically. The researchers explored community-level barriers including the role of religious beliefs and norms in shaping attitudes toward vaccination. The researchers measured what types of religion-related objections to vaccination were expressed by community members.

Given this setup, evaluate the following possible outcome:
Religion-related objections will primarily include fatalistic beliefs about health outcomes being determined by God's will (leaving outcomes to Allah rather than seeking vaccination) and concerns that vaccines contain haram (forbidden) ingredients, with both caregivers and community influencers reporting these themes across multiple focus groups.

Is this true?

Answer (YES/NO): NO